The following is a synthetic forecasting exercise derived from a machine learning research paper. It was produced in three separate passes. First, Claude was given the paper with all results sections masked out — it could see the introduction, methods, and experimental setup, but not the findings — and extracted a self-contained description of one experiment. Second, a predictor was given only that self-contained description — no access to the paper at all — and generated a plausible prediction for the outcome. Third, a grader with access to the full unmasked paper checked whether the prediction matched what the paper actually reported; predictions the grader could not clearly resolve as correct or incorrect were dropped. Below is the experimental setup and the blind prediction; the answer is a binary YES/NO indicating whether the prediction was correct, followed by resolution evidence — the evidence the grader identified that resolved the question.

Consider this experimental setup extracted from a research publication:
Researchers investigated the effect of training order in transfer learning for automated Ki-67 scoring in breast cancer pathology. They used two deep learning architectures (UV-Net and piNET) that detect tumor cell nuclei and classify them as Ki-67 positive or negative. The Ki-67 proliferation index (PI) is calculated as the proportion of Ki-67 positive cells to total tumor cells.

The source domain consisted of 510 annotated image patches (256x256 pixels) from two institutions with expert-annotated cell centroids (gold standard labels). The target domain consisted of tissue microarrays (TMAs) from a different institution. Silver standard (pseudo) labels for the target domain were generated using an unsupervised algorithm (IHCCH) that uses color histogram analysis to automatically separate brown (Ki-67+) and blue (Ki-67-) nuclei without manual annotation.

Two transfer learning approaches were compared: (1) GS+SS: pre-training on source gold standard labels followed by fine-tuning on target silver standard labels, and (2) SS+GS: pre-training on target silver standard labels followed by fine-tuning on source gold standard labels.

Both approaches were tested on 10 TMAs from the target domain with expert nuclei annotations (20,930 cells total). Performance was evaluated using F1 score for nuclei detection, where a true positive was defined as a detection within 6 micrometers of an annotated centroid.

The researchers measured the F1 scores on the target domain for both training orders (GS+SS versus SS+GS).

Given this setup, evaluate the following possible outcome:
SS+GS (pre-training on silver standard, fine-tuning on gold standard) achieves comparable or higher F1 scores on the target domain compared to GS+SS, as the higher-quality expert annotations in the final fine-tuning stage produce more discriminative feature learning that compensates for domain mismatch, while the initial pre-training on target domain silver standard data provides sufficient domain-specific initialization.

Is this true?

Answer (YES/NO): YES